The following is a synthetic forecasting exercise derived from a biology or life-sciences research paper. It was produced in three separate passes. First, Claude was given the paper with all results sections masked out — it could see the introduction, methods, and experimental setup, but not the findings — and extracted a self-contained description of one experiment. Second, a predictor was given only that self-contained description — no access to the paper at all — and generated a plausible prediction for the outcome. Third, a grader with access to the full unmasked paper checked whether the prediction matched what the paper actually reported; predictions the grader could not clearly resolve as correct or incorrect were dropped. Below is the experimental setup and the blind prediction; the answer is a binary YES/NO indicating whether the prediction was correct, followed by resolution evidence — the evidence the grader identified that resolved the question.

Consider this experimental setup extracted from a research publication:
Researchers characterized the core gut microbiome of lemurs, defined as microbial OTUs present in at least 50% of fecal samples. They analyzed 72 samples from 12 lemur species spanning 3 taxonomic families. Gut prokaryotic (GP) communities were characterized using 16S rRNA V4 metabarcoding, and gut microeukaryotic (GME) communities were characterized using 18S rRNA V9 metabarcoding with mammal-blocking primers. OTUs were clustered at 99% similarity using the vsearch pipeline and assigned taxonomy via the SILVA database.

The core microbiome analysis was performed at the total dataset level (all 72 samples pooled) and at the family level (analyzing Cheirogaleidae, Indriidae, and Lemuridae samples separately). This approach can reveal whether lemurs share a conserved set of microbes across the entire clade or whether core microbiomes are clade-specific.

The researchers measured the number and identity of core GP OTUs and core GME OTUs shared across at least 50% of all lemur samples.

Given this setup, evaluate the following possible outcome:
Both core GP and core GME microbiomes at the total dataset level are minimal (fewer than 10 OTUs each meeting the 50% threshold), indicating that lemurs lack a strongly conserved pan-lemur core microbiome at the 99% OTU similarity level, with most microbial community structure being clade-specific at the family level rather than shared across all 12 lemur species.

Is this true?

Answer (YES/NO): NO